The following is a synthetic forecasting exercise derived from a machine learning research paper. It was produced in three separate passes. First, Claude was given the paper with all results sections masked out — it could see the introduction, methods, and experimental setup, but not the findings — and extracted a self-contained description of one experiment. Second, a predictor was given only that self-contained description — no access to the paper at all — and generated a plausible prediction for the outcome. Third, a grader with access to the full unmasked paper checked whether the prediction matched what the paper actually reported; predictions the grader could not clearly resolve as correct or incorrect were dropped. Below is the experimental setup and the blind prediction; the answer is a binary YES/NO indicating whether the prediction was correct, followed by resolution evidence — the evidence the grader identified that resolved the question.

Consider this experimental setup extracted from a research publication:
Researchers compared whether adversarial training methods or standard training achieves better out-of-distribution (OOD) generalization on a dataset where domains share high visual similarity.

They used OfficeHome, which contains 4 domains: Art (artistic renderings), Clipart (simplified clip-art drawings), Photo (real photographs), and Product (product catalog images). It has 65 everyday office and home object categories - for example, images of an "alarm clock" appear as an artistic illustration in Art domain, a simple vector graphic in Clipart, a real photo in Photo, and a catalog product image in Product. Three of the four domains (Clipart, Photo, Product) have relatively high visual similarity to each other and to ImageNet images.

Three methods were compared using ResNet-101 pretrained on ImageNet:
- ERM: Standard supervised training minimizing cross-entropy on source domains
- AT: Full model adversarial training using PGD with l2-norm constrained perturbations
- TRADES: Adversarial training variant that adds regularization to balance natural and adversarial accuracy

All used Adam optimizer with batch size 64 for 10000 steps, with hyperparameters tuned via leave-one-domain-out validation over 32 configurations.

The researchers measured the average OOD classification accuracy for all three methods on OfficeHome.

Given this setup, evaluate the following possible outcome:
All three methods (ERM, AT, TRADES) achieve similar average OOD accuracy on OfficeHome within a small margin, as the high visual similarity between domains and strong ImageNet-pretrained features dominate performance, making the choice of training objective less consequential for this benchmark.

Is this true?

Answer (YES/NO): YES